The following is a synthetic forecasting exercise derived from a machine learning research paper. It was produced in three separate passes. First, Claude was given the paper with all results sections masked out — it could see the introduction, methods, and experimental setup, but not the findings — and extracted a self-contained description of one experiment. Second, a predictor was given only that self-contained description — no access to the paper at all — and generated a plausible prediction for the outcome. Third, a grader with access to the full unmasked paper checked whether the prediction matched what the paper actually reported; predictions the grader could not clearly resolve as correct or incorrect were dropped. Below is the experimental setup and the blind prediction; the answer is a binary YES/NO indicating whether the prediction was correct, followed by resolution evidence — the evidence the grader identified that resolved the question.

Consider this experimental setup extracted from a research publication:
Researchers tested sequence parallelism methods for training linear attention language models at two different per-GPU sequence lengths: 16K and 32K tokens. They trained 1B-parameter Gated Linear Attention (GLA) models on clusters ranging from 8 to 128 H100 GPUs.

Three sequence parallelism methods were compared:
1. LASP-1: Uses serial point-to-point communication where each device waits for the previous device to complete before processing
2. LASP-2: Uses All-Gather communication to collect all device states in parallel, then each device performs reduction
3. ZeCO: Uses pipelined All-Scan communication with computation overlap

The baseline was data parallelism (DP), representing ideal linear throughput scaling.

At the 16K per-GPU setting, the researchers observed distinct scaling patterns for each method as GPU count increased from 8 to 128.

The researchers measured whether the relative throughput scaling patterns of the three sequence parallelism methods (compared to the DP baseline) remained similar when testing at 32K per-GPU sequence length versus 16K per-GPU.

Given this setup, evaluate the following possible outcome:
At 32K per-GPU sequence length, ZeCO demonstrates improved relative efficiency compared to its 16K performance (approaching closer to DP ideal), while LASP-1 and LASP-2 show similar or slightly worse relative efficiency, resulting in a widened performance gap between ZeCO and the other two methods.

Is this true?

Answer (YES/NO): NO